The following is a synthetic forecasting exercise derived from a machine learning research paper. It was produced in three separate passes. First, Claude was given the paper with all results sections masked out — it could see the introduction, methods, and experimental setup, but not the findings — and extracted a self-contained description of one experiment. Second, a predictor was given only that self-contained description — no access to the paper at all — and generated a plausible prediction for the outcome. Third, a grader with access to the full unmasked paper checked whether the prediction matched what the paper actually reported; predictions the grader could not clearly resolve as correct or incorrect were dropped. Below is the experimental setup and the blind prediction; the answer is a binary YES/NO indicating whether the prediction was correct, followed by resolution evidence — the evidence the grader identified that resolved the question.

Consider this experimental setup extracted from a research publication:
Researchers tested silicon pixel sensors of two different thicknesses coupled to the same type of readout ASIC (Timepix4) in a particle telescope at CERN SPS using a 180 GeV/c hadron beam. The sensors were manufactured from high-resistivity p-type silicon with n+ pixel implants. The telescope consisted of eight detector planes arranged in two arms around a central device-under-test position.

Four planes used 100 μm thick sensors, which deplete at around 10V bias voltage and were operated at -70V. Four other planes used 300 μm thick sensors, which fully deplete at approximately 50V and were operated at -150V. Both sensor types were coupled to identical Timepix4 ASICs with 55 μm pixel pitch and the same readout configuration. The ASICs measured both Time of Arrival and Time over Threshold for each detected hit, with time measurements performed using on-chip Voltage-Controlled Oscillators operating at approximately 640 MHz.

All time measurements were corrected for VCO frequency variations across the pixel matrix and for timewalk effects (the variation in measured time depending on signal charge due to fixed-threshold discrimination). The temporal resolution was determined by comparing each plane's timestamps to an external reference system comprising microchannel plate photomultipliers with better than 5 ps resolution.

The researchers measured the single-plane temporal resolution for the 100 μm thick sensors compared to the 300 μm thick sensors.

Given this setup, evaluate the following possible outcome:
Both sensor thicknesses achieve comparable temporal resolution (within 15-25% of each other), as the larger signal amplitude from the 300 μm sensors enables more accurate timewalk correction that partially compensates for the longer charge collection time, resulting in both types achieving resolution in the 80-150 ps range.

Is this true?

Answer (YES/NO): NO